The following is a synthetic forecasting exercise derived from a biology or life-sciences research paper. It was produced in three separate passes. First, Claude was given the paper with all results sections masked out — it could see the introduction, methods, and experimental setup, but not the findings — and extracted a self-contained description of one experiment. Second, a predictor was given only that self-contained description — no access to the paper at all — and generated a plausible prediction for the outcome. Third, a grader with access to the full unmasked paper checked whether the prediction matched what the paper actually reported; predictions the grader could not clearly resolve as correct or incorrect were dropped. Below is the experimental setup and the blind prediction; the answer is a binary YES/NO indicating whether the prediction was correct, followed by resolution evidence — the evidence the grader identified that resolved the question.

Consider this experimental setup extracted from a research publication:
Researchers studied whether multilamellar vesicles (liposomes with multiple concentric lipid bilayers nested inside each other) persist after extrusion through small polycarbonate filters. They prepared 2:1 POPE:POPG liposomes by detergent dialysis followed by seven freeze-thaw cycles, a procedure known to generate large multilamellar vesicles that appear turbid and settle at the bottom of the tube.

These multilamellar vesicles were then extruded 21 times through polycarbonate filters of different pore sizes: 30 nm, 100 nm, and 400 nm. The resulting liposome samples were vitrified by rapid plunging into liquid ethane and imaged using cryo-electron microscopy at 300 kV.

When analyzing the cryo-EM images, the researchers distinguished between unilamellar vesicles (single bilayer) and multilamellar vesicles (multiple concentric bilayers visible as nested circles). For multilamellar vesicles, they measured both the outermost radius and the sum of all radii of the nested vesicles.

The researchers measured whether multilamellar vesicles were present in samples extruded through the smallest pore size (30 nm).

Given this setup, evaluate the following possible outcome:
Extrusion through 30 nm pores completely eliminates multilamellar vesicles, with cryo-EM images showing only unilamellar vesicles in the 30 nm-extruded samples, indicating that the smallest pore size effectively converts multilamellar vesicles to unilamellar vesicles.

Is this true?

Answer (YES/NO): NO